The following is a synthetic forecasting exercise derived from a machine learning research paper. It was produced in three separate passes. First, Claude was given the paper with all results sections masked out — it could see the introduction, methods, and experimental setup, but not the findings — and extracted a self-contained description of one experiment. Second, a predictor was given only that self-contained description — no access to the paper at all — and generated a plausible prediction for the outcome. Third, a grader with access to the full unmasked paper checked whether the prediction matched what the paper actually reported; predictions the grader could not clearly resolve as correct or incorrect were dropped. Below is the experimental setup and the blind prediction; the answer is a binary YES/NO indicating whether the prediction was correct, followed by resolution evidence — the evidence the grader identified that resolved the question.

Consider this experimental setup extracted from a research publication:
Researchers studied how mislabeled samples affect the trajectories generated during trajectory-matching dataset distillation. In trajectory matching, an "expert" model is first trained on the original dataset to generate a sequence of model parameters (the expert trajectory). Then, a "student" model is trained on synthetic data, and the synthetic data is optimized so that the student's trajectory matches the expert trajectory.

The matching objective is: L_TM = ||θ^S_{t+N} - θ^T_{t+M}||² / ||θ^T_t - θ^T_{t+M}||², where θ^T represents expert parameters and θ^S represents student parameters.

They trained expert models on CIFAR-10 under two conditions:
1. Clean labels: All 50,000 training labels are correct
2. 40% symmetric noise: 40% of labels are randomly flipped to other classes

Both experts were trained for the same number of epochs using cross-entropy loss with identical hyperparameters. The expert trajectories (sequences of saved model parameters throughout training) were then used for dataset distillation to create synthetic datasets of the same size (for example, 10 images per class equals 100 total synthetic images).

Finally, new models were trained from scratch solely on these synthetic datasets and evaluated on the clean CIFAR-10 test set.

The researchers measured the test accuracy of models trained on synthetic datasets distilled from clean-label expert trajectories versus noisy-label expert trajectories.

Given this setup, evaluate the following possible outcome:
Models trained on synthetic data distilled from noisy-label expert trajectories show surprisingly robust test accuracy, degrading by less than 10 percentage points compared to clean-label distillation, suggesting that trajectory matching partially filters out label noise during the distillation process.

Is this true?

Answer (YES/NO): NO